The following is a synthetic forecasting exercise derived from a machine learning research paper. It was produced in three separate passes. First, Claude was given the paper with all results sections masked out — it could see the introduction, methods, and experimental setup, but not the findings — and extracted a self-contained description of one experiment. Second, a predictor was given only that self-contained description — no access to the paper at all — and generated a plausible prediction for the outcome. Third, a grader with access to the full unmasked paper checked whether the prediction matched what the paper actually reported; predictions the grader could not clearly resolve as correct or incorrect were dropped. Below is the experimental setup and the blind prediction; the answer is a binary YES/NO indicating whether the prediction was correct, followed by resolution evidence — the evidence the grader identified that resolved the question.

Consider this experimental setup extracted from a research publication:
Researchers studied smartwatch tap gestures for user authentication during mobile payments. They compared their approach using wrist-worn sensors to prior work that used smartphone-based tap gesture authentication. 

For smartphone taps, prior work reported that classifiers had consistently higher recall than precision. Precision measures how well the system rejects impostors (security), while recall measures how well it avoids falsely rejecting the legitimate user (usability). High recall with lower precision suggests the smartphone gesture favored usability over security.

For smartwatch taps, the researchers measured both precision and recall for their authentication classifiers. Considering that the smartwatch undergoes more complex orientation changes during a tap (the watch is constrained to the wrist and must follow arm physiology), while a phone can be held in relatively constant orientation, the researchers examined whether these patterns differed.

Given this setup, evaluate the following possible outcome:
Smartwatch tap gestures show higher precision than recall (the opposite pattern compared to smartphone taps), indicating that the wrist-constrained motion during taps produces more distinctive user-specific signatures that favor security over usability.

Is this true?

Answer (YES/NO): YES